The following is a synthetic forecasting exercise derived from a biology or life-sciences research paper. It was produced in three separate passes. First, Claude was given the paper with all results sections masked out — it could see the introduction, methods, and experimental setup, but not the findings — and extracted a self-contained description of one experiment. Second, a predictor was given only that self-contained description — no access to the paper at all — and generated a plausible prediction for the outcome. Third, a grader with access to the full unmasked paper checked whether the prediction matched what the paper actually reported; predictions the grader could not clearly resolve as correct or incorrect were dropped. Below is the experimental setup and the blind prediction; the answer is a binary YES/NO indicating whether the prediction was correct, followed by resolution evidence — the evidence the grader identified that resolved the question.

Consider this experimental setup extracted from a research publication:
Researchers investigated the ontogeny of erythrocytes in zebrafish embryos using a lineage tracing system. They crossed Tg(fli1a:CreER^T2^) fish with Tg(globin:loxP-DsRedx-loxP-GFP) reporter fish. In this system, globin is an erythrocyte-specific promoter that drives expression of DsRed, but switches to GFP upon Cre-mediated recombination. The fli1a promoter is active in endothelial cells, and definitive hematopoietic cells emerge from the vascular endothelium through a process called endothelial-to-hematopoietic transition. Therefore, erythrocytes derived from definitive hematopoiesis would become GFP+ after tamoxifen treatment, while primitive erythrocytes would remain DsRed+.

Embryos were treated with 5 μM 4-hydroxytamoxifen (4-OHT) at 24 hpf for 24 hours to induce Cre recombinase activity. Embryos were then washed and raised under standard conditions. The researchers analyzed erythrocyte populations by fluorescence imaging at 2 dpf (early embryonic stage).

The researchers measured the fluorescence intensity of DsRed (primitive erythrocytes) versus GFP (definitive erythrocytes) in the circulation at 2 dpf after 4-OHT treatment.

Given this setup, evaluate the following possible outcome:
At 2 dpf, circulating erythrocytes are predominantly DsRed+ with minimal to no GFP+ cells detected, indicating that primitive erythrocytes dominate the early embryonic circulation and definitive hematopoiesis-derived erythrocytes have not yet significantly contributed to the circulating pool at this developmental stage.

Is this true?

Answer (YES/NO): YES